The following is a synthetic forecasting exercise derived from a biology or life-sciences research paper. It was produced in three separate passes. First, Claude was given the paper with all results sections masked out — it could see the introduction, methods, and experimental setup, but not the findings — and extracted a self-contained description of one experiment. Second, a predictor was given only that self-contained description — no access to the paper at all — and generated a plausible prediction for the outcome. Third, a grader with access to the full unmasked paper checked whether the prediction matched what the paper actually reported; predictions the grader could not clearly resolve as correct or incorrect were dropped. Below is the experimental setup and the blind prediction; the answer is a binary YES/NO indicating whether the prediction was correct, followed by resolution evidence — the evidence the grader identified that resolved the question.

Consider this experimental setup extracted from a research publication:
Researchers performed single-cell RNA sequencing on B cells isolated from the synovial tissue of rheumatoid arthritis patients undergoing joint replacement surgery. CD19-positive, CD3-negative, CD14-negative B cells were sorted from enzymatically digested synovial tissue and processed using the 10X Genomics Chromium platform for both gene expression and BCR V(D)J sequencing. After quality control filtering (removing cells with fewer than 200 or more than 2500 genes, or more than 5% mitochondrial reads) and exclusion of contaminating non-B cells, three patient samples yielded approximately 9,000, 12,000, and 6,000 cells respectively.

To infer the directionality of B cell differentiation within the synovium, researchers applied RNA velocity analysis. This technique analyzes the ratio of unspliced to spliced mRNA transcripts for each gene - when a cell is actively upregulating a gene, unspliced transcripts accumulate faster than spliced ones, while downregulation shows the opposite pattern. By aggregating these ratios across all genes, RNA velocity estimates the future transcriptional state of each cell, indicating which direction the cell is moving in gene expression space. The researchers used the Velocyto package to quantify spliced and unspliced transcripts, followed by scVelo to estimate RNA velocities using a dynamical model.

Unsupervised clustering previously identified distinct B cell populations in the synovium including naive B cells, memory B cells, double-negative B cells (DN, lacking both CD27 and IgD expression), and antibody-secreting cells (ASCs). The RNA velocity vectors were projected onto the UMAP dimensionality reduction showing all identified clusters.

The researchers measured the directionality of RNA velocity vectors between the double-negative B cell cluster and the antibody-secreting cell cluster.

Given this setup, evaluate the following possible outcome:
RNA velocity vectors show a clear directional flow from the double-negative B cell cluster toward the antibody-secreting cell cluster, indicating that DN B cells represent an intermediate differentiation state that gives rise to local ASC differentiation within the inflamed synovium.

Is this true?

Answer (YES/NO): YES